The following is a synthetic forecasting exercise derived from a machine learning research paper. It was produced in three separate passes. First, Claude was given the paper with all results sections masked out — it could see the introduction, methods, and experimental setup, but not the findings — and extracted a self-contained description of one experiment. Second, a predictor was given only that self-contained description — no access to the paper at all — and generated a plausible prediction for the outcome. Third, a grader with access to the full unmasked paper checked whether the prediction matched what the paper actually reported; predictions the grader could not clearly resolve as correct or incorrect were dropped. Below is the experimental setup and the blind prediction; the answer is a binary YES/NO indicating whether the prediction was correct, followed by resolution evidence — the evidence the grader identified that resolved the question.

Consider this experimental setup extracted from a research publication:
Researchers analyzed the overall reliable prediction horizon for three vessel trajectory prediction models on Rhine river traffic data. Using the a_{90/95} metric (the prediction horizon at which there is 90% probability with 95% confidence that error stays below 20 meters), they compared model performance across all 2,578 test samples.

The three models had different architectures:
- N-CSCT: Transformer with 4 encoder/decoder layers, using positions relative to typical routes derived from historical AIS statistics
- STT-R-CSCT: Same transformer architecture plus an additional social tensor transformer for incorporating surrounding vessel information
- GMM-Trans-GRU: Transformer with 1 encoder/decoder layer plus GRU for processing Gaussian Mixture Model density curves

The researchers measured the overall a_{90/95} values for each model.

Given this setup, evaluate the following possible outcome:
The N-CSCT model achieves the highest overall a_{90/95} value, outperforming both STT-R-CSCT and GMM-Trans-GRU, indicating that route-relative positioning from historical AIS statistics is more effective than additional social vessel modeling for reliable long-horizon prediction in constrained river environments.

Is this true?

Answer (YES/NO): NO